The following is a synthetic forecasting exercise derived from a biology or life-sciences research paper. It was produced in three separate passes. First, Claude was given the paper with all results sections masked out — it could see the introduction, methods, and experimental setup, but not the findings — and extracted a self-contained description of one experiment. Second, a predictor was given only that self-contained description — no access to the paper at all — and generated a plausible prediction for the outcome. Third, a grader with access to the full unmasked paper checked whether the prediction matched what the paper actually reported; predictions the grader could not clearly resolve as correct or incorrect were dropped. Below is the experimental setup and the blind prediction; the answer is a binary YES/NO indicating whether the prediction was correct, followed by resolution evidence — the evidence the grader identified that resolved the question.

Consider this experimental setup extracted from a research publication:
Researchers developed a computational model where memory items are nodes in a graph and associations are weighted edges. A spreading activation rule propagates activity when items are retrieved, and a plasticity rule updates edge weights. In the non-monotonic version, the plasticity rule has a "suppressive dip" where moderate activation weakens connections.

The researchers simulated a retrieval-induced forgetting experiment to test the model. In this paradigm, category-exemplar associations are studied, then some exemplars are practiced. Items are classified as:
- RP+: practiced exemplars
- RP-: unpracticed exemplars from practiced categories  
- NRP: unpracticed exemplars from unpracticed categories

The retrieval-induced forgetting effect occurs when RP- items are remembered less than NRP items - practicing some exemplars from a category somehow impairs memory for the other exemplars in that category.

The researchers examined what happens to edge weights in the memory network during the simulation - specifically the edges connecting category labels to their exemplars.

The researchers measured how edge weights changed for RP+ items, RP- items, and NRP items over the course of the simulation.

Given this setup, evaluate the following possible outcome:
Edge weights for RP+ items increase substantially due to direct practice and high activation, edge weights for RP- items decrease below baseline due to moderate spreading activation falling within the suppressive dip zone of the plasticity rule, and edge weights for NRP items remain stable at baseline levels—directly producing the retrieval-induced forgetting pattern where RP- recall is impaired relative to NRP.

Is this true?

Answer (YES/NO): NO